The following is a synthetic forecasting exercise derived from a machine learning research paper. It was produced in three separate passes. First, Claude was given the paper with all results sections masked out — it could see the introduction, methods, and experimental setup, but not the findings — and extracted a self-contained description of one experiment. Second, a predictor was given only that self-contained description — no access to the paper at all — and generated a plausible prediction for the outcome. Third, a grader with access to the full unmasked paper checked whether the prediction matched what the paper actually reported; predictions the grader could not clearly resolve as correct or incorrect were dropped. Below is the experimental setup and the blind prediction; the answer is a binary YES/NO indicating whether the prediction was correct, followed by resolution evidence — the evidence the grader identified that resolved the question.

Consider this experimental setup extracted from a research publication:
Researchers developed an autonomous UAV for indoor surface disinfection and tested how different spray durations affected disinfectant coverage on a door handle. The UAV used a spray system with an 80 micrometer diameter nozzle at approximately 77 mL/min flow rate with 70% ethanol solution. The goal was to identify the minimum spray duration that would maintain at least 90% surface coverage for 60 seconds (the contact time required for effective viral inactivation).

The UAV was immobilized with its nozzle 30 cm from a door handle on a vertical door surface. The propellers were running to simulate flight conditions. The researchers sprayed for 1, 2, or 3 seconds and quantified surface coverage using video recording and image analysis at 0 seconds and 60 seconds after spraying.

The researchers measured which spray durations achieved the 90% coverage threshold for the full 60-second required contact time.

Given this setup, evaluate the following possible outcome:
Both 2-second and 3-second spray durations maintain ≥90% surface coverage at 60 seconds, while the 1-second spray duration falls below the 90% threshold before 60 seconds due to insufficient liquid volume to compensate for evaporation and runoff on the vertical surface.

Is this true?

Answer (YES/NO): YES